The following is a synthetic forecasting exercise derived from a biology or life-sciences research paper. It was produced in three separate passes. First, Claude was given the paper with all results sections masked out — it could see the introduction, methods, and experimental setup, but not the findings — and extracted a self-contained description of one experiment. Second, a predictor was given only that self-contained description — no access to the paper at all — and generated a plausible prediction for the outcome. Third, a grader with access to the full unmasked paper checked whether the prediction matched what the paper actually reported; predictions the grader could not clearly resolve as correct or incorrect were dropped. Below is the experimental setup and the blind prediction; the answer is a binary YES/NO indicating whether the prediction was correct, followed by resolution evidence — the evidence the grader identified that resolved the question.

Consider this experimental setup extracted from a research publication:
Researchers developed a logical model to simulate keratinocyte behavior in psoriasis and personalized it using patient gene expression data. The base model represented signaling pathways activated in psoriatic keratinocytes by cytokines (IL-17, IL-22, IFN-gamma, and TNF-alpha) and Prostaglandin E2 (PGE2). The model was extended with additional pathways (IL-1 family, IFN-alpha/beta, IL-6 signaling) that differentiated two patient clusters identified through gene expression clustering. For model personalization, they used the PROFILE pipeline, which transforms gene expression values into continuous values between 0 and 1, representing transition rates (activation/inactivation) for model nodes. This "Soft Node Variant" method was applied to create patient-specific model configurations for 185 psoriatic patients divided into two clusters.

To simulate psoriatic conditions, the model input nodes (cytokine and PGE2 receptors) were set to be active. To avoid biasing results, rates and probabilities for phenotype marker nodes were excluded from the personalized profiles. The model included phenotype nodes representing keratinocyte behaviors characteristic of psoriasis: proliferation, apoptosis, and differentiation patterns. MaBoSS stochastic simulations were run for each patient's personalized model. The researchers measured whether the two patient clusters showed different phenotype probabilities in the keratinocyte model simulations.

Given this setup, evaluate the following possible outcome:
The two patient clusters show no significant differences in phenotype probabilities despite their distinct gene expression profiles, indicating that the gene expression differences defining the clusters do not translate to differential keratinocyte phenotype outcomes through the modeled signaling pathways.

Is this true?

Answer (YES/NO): NO